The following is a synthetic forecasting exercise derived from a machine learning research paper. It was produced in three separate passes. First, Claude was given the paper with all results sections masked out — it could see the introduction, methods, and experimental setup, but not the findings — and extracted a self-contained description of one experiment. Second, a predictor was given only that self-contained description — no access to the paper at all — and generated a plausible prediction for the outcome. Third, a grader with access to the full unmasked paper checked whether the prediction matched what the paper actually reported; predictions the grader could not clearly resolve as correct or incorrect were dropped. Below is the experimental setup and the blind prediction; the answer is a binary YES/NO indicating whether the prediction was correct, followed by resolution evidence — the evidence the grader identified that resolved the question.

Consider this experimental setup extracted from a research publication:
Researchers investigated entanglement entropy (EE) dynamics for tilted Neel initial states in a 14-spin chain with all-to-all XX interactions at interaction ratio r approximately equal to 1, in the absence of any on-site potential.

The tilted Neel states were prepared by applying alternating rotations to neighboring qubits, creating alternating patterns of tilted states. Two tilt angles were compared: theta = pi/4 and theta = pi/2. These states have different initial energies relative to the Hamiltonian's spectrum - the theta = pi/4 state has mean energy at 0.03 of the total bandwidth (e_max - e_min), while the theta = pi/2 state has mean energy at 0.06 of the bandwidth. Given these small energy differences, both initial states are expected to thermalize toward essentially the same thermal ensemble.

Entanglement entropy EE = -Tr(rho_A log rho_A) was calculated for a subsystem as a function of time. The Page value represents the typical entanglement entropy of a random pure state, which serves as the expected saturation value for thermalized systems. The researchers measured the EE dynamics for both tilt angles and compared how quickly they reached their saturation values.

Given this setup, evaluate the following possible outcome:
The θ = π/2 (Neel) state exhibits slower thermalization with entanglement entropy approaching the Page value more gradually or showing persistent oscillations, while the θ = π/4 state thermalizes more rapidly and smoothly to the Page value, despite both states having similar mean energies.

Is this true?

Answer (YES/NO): NO